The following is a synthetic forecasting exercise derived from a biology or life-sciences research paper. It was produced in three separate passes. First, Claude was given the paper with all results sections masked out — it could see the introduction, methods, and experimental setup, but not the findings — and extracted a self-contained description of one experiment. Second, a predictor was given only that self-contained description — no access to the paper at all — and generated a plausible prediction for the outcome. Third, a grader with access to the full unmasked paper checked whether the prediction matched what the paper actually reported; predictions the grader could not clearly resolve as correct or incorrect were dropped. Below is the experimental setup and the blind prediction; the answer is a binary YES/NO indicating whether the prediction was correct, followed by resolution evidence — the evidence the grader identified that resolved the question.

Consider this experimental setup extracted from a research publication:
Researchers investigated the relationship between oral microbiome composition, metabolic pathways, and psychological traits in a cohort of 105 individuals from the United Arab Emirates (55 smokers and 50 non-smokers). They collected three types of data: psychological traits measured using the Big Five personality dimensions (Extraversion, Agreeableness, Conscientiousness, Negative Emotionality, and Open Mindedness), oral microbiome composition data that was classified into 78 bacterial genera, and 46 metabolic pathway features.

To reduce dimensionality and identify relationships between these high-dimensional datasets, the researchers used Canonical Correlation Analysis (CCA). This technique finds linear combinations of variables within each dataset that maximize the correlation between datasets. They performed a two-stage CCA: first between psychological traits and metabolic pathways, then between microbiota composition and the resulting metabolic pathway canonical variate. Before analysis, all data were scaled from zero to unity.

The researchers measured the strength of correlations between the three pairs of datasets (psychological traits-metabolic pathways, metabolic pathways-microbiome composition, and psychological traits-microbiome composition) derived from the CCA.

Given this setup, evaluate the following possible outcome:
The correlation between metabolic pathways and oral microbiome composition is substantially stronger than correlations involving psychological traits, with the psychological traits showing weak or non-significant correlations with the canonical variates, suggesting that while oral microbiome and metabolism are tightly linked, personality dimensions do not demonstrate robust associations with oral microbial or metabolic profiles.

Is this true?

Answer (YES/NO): YES